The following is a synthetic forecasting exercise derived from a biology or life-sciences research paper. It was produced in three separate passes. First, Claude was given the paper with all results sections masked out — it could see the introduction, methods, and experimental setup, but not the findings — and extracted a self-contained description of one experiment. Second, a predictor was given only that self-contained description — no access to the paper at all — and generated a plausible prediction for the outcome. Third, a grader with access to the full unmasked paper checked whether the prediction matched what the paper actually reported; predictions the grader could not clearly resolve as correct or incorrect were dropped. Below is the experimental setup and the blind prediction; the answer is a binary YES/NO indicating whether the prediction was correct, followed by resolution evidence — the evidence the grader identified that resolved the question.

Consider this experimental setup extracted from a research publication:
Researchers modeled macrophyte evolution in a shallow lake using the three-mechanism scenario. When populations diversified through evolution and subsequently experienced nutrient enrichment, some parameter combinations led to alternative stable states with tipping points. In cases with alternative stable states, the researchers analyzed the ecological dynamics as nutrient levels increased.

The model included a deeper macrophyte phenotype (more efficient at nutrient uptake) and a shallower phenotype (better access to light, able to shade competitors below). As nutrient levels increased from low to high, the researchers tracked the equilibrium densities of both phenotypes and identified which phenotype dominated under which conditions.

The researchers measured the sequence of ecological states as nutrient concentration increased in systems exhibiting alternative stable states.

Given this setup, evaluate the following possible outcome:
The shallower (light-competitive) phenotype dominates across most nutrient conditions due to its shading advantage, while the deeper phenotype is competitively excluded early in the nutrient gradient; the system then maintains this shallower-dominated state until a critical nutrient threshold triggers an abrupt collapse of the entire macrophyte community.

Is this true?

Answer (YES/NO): NO